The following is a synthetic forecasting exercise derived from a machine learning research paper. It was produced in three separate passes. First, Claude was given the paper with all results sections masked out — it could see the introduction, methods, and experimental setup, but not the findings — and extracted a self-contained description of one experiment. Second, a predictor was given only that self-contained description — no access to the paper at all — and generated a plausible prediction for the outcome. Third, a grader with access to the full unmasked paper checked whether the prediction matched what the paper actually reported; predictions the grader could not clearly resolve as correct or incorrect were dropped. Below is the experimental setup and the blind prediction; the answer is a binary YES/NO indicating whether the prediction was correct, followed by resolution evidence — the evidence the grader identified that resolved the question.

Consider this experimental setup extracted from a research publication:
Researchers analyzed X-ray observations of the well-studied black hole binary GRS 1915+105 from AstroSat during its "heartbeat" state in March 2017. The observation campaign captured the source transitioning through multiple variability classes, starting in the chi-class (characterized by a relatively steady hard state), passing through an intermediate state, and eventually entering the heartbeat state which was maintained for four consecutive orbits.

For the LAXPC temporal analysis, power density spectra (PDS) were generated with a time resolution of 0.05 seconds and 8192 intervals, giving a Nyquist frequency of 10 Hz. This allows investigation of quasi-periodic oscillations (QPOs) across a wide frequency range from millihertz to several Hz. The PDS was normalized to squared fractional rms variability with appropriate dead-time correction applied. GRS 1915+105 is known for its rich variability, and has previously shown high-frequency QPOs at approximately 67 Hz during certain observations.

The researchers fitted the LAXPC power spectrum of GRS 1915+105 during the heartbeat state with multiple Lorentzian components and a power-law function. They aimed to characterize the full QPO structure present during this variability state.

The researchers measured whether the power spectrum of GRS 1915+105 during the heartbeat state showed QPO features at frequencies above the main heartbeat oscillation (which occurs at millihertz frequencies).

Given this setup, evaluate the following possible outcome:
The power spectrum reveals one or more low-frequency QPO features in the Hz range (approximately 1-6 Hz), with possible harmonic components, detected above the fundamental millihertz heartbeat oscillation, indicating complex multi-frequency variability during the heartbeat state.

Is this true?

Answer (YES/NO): YES